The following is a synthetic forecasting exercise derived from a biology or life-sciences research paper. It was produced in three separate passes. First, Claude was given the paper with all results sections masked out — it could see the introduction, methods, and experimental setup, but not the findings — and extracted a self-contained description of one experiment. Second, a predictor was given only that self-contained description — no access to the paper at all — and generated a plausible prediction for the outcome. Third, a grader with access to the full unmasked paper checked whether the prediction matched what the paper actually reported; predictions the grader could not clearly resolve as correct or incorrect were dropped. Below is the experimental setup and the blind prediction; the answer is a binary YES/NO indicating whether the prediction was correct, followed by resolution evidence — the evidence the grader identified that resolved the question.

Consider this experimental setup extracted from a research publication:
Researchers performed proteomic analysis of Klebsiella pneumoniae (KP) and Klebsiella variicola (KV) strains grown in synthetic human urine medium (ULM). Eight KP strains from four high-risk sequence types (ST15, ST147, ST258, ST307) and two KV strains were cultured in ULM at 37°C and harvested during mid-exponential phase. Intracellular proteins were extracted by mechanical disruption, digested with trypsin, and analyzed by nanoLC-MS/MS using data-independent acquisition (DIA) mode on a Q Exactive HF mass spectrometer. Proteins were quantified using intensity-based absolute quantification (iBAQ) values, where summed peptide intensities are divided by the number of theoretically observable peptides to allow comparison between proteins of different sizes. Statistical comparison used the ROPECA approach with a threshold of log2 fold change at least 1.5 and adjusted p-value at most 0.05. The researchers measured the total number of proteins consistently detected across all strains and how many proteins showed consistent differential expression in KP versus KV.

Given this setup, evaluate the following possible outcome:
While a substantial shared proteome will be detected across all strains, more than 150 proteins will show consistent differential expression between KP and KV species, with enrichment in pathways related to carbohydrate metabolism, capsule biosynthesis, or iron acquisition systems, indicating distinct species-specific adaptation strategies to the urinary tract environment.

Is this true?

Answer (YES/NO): NO